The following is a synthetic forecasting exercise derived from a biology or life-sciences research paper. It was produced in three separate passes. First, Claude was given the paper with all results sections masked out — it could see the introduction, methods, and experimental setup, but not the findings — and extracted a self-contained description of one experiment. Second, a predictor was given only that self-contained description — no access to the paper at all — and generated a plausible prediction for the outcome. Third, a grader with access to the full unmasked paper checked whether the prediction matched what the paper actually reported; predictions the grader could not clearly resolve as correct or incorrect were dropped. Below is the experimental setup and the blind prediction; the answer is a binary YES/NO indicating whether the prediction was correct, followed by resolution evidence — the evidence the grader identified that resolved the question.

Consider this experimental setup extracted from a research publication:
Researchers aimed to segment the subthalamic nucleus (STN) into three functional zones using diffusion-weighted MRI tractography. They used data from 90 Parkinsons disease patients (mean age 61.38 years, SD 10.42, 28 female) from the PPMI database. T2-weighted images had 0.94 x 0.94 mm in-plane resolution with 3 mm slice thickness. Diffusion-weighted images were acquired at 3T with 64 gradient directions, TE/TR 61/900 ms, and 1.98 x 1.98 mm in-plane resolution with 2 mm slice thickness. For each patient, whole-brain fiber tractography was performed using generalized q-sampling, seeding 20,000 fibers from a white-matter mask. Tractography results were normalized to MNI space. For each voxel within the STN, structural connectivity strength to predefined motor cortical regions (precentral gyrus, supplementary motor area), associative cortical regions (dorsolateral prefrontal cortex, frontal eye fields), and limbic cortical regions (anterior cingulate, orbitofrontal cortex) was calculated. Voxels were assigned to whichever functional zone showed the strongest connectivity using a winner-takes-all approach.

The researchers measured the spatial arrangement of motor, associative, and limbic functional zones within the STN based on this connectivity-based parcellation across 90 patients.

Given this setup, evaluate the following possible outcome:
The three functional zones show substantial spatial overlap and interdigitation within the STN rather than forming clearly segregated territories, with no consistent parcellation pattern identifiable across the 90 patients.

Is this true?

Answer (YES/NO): NO